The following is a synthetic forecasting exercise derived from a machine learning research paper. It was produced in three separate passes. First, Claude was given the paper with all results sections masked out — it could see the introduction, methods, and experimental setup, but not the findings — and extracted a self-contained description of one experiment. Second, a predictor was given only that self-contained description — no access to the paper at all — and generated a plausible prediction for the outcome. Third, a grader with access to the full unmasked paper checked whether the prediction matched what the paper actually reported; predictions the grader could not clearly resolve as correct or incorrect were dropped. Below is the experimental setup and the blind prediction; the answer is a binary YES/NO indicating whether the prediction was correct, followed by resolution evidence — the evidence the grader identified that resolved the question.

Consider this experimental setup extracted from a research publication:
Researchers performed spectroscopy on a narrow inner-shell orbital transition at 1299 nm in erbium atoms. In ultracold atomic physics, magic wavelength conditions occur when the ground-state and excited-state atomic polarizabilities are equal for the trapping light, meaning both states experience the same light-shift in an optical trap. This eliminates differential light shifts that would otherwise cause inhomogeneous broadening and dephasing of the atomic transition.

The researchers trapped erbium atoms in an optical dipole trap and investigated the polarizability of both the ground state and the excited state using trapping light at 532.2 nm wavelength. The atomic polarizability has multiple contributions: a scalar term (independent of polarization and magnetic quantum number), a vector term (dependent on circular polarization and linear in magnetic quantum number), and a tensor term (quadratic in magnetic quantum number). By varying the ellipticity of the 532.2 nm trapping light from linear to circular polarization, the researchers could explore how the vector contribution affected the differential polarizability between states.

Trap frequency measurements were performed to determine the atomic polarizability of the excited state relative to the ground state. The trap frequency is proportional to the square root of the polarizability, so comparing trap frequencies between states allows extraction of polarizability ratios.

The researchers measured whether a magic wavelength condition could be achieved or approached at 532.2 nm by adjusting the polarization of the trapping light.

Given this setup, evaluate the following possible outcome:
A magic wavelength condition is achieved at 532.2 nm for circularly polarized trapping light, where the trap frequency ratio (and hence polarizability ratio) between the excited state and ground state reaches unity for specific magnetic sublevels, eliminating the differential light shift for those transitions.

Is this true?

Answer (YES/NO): YES